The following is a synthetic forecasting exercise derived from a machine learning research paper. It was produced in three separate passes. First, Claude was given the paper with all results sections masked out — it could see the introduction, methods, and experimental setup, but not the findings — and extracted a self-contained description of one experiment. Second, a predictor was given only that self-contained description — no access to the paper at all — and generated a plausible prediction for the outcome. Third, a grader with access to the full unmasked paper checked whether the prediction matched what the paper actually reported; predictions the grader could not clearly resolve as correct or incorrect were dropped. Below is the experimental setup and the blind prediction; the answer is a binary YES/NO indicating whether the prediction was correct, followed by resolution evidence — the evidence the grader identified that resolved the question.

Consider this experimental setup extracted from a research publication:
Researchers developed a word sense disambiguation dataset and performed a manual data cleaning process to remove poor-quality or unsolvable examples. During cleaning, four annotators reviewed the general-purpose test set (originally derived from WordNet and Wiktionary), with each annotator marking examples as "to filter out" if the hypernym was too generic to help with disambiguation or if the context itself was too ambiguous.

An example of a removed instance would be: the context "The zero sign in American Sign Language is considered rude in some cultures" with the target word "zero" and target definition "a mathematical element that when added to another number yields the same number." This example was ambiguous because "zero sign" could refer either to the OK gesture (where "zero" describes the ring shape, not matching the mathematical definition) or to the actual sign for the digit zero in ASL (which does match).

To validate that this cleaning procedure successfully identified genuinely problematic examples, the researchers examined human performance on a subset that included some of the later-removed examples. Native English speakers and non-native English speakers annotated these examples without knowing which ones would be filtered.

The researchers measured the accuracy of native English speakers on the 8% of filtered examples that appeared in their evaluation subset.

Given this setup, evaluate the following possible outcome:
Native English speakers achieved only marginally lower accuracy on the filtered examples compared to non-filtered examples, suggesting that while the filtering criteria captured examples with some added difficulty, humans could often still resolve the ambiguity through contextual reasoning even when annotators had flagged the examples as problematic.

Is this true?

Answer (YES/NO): NO